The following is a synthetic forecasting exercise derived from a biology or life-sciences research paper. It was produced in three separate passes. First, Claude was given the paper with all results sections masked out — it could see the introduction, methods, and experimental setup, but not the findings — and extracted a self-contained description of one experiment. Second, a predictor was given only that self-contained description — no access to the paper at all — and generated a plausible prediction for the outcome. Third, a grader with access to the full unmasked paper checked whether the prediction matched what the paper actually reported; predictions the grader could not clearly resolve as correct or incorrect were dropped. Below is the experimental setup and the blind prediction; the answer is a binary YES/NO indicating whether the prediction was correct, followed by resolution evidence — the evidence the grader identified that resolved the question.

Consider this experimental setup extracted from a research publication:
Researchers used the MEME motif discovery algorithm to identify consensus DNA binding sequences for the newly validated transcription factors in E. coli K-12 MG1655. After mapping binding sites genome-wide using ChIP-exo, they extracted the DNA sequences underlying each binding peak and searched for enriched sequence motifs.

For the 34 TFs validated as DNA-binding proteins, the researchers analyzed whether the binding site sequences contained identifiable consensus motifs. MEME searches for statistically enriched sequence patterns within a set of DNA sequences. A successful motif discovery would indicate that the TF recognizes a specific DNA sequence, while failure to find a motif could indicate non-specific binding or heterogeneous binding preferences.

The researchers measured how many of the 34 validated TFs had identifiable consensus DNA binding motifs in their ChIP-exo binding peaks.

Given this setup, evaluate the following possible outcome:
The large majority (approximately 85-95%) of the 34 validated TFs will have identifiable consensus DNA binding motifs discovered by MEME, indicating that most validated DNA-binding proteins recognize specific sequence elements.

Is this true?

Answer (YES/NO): NO